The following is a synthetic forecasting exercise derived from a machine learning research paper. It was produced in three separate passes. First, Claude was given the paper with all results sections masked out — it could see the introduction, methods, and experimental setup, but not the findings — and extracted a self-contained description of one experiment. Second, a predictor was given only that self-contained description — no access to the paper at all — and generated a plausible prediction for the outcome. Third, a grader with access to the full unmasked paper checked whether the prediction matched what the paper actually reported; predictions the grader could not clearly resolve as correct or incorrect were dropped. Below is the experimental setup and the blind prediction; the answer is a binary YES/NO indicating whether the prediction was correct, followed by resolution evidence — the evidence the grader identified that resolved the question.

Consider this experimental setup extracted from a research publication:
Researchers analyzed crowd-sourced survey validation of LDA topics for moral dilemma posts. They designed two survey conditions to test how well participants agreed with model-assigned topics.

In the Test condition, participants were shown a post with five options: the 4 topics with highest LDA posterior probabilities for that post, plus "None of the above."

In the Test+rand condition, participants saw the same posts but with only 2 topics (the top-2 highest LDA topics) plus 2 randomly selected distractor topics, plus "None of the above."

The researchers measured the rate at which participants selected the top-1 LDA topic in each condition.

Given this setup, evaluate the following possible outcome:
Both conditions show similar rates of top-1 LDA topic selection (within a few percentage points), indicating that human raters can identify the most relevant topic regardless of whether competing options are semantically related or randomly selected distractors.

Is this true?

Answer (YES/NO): NO